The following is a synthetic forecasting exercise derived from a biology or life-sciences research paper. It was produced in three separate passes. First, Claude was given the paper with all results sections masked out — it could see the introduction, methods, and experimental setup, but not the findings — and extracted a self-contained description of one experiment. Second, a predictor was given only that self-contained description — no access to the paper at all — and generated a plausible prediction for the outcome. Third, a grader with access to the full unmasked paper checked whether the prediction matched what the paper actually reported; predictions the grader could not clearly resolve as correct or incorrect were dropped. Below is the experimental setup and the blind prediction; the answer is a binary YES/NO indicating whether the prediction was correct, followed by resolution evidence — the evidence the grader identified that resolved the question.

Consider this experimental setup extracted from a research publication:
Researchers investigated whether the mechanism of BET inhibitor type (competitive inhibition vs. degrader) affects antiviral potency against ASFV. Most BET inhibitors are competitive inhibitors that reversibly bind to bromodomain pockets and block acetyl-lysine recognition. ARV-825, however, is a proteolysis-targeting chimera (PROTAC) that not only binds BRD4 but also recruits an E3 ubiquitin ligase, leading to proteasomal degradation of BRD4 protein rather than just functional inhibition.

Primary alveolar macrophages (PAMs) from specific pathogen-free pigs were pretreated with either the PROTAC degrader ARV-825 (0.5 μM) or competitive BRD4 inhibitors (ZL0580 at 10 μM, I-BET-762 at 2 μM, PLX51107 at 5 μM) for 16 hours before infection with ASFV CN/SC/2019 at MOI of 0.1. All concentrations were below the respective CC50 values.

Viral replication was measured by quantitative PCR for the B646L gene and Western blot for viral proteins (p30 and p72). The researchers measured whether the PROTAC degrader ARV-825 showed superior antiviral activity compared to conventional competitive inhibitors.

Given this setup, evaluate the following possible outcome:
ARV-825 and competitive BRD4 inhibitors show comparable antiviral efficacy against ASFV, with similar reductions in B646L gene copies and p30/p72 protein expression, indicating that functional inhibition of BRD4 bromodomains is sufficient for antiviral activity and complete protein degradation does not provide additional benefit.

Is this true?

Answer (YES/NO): NO